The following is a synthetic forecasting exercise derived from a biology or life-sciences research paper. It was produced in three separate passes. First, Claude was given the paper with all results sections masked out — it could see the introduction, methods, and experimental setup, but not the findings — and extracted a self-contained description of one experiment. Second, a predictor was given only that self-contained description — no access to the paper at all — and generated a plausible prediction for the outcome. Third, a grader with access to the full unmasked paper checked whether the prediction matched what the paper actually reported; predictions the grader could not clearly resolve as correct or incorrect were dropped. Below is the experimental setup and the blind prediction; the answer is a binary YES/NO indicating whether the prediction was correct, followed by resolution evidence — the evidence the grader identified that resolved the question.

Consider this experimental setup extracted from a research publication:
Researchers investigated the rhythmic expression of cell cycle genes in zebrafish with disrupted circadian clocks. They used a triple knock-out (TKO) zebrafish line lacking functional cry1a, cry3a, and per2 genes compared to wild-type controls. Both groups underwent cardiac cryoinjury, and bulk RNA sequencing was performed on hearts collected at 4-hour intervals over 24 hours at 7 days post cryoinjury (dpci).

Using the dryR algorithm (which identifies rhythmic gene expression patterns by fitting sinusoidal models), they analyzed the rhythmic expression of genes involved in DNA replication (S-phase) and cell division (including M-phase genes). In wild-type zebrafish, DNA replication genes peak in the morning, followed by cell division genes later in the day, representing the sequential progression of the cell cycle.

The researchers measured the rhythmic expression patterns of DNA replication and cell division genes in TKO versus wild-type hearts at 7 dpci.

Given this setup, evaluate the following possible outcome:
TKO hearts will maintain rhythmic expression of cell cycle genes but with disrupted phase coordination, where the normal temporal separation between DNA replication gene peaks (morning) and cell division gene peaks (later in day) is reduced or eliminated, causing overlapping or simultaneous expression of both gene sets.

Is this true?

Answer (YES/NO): NO